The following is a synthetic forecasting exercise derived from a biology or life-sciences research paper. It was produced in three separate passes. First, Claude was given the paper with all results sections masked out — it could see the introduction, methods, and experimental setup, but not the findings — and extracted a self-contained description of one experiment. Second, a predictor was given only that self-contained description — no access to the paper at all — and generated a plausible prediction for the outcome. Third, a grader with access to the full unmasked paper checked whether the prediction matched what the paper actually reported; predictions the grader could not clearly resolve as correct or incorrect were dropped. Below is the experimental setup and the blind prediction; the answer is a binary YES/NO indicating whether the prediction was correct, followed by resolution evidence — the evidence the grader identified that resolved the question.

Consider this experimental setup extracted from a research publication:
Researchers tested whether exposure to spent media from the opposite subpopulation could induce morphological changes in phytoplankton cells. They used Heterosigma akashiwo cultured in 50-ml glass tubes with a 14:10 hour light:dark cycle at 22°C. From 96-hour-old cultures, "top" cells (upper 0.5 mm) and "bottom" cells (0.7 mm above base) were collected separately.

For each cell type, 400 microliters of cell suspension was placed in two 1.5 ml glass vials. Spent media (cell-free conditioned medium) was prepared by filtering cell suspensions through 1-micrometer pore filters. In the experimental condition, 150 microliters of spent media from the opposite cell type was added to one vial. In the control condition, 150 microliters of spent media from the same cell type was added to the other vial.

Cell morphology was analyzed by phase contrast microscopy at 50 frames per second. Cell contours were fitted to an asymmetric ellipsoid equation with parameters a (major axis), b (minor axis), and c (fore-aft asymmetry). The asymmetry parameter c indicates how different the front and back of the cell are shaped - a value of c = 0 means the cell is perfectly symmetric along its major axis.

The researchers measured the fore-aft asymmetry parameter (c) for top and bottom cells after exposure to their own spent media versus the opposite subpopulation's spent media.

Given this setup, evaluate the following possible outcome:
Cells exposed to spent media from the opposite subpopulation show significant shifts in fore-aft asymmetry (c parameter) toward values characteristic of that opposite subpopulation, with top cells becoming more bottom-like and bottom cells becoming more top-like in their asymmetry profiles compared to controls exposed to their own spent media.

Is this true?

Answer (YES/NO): NO